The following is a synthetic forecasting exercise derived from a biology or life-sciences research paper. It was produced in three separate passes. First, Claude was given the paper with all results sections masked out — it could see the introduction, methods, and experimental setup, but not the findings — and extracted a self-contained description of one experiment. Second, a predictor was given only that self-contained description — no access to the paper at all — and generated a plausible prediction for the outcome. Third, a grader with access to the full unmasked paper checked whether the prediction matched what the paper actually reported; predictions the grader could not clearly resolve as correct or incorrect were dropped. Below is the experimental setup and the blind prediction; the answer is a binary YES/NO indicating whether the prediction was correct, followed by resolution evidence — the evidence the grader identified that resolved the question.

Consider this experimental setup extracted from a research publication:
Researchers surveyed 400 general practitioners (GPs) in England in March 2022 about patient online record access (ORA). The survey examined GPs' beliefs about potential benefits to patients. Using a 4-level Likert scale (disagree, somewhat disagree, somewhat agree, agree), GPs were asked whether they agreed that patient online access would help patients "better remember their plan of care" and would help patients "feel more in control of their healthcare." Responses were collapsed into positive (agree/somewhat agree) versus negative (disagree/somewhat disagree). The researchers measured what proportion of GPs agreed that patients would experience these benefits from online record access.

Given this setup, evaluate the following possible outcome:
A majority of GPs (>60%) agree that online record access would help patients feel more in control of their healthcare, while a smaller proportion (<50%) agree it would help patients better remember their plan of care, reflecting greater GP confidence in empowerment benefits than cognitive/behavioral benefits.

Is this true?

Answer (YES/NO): NO